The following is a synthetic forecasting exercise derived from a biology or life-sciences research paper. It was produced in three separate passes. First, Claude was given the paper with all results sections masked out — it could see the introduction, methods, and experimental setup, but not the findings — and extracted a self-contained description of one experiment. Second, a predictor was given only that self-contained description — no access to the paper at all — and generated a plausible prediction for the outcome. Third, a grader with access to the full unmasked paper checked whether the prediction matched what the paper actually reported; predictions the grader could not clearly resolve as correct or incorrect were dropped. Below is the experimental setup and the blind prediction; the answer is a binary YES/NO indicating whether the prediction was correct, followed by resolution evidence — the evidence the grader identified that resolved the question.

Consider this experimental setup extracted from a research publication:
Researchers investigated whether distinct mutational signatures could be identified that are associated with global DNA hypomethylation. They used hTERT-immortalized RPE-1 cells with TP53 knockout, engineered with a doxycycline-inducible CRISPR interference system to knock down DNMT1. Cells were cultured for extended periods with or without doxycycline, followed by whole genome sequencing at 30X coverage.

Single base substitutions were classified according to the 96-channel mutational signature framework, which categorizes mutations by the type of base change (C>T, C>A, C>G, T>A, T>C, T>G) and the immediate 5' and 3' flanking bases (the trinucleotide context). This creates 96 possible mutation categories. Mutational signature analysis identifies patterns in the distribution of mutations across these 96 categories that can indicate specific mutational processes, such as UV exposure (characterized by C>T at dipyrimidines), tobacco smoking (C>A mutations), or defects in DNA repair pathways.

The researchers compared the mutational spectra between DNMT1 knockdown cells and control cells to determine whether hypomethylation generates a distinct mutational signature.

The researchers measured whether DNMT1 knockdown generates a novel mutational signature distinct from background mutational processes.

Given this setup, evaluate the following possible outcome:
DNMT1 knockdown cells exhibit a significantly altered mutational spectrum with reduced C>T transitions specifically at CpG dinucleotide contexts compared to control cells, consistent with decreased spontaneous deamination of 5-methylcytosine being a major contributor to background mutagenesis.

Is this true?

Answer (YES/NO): NO